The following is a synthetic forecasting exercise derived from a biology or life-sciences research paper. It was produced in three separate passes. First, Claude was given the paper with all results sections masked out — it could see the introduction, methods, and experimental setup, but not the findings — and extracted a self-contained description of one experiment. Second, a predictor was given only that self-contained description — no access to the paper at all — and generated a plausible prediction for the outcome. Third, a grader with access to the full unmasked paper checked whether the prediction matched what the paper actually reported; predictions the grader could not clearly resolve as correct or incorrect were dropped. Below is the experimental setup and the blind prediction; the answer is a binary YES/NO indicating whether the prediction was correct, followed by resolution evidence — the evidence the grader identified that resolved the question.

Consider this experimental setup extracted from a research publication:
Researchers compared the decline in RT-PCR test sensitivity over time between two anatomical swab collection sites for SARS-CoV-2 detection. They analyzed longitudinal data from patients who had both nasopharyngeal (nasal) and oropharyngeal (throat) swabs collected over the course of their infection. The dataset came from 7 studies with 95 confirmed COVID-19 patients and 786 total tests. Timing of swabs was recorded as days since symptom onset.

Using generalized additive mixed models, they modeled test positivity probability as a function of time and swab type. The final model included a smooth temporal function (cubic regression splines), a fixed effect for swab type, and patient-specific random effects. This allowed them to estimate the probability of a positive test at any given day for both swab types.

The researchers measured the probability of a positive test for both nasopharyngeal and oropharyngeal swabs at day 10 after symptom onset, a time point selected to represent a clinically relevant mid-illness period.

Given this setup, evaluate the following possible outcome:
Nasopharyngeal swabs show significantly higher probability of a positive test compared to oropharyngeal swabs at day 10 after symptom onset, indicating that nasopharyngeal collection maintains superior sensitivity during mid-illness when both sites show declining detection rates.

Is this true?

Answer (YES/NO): YES